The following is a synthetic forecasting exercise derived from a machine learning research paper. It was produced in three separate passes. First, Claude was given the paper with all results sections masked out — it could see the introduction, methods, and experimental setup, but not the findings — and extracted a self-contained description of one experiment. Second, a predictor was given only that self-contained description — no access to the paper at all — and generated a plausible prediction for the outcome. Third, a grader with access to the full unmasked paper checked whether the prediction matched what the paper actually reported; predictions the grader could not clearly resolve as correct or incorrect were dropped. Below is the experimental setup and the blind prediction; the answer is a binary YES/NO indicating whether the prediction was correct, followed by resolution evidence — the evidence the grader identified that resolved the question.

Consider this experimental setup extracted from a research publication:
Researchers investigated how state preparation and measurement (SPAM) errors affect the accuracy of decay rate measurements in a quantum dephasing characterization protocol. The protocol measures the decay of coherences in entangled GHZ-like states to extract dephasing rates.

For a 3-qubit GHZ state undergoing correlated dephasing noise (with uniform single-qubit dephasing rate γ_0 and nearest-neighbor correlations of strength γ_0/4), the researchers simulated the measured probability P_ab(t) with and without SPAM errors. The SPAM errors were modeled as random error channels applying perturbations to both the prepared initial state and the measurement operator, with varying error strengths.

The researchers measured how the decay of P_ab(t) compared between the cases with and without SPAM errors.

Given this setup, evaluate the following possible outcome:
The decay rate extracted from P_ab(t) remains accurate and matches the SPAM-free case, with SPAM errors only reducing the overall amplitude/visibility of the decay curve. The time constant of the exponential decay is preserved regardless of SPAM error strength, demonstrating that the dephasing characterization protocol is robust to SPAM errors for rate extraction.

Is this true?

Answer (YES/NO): YES